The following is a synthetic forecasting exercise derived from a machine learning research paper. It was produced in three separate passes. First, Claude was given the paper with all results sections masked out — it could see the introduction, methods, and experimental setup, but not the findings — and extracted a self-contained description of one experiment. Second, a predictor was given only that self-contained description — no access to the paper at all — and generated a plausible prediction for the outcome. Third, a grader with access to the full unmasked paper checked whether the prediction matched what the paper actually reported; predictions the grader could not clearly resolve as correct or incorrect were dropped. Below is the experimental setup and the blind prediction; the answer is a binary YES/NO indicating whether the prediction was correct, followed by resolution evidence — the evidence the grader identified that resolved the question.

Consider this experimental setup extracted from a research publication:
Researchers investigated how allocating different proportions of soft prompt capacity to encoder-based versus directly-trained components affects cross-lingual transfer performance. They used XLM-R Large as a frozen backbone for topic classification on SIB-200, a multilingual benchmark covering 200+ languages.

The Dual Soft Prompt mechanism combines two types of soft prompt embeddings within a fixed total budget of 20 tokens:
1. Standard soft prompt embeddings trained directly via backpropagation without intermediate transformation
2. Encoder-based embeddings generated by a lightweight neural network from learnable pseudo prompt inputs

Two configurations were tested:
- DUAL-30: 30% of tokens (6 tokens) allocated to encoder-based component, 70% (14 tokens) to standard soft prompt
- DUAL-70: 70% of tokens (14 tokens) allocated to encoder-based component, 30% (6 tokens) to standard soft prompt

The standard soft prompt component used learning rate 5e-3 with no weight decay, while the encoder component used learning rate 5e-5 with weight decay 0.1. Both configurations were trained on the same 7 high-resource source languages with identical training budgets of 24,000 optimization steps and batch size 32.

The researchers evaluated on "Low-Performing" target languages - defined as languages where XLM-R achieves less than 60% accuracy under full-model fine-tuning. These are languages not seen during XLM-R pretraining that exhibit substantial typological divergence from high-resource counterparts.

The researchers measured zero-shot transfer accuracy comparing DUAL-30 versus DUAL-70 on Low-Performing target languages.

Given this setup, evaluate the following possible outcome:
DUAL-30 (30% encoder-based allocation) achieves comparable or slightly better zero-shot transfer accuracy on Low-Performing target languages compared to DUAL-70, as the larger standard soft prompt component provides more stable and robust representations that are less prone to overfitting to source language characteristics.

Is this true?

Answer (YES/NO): NO